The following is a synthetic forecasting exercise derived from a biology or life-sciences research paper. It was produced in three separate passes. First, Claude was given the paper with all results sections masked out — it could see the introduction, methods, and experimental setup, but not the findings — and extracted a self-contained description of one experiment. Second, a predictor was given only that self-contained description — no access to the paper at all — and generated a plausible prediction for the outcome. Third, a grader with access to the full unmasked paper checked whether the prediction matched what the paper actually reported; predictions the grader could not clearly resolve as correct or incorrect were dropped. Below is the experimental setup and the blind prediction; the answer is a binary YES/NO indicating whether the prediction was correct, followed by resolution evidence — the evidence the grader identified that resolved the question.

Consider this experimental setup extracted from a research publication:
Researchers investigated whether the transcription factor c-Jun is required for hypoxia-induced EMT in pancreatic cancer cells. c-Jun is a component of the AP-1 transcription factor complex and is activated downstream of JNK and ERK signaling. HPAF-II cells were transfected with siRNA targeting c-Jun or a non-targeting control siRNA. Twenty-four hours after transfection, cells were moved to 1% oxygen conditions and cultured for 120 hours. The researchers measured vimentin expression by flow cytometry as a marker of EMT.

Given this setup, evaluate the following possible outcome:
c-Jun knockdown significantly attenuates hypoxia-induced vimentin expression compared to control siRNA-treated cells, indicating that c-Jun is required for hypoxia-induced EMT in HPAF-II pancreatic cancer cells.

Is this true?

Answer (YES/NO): YES